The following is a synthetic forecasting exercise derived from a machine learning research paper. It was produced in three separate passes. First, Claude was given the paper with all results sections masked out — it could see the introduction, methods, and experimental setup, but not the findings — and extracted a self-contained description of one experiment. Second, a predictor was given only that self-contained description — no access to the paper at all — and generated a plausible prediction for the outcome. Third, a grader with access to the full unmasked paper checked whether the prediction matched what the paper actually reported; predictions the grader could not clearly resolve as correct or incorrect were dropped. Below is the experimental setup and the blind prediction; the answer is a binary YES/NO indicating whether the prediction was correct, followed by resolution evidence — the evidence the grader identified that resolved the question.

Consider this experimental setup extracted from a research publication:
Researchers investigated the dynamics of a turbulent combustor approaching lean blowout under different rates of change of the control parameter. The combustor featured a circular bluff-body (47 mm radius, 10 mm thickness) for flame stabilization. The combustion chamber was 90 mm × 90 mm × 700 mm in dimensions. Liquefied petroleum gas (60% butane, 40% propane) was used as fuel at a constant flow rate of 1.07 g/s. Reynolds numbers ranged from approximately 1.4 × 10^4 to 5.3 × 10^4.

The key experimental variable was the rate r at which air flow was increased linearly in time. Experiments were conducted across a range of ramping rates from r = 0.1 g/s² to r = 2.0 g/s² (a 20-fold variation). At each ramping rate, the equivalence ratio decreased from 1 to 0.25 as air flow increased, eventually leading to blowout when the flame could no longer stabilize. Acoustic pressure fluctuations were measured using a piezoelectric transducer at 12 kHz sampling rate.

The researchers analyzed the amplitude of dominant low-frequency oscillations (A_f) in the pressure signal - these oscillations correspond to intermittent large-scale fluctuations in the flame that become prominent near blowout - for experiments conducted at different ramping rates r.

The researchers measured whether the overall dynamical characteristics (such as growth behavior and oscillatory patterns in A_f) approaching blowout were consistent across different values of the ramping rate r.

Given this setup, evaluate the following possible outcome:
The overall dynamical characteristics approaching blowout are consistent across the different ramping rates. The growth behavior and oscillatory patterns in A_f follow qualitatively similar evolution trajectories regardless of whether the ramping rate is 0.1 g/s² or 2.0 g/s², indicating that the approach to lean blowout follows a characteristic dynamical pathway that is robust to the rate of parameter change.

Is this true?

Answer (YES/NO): YES